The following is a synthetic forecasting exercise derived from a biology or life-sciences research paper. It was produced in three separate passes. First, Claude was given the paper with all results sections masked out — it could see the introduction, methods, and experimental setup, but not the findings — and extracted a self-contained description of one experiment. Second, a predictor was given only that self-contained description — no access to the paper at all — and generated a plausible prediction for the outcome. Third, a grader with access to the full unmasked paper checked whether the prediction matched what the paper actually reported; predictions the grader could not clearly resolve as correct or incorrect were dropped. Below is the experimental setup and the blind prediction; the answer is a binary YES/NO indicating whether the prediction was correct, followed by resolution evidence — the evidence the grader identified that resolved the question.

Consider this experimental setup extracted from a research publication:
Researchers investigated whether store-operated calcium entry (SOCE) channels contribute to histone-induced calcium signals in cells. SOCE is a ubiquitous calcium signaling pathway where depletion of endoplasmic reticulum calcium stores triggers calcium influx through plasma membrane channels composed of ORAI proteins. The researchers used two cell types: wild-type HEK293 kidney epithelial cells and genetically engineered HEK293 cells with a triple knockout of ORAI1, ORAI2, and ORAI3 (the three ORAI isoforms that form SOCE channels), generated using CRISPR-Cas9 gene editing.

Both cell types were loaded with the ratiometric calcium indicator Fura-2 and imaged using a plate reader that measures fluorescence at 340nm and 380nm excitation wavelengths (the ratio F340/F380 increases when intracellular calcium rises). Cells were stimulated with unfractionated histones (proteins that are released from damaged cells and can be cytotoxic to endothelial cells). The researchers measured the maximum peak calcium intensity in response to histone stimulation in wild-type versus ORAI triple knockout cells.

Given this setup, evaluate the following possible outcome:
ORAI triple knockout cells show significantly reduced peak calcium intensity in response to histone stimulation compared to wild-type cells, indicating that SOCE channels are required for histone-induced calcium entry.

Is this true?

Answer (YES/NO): NO